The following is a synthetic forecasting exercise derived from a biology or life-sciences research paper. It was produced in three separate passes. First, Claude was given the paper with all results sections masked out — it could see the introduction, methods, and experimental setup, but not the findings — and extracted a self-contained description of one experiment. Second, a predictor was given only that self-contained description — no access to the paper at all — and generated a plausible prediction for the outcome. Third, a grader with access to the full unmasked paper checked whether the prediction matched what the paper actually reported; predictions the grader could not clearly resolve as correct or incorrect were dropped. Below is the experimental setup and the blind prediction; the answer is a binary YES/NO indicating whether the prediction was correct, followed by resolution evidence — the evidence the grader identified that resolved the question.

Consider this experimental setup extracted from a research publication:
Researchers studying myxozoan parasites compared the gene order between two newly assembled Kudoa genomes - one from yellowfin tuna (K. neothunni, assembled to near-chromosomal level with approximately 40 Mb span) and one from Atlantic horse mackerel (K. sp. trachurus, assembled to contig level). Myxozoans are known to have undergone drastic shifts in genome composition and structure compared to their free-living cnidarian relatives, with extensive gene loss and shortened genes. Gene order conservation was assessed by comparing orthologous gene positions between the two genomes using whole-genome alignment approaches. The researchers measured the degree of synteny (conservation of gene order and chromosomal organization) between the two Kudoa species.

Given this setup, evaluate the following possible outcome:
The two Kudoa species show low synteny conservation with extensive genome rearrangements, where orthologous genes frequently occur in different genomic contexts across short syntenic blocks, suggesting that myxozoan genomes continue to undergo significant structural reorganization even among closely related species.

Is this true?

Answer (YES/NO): NO